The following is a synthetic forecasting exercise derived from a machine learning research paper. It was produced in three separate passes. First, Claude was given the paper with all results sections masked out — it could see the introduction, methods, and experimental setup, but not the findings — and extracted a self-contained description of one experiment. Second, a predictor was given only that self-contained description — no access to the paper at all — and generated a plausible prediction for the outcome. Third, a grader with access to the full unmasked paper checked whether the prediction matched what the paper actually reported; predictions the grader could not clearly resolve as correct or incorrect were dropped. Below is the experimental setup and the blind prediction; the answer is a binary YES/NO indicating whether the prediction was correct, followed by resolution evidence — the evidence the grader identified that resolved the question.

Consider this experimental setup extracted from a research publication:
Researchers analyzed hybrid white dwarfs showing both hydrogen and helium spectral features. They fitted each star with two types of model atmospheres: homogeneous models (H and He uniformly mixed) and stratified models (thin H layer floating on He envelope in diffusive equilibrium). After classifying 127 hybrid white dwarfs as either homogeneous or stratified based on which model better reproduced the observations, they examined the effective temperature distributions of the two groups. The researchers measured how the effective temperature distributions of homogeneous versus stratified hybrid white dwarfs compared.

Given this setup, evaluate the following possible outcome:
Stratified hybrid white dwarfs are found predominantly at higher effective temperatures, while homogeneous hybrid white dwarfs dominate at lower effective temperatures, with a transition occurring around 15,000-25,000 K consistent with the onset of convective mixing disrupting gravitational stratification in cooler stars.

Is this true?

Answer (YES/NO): NO